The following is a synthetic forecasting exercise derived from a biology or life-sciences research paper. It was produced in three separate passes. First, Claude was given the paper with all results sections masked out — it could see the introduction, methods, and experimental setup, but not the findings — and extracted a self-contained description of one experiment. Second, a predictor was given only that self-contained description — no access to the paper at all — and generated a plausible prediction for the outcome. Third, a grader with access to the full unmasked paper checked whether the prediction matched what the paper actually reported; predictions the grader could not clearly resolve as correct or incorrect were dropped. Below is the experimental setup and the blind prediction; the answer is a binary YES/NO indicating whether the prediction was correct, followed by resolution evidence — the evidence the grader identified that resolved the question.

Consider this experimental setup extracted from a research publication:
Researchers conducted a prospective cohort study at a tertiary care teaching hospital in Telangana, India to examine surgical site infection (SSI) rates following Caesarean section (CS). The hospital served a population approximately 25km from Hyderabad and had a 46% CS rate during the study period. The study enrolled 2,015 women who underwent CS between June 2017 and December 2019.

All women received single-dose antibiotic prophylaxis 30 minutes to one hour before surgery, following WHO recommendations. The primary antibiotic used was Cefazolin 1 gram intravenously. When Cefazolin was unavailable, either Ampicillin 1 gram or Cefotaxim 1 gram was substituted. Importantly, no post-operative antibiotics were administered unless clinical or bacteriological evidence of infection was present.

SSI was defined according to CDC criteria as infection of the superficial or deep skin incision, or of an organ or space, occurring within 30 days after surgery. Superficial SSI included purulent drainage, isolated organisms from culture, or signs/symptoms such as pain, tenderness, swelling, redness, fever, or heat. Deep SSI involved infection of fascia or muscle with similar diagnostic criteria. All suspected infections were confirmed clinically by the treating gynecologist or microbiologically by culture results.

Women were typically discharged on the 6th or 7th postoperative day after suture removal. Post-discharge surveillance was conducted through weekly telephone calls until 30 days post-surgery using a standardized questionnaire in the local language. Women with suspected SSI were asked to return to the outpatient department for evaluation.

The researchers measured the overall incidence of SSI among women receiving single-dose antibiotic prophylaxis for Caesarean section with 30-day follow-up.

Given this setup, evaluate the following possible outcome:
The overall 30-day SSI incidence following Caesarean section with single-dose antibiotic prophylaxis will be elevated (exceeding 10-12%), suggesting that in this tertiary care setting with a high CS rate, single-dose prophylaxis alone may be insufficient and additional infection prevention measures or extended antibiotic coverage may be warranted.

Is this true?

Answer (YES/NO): NO